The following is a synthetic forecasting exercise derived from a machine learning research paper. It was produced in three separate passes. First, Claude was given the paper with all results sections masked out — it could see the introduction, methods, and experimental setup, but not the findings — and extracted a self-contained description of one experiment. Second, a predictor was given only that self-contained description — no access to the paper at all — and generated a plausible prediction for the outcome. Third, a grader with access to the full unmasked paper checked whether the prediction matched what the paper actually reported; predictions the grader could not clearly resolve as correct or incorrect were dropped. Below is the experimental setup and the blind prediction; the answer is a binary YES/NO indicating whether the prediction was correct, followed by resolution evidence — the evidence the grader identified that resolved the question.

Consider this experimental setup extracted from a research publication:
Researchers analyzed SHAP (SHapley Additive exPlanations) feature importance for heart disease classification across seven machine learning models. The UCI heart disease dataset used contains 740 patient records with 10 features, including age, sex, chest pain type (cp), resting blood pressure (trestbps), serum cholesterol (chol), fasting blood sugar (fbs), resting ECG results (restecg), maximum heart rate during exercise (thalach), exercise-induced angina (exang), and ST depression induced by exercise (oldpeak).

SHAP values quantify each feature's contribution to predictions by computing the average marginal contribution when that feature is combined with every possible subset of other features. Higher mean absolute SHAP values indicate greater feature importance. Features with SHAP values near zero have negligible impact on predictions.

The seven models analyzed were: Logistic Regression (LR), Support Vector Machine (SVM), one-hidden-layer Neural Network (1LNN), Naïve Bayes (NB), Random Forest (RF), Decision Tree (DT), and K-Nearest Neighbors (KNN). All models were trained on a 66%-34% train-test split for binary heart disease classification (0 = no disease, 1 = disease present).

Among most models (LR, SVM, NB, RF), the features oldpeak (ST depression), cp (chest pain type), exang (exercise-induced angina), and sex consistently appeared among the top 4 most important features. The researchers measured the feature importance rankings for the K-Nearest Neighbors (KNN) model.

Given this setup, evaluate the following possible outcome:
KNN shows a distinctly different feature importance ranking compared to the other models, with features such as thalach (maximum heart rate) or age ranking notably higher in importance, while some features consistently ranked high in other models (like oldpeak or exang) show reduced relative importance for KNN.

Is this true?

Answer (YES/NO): YES